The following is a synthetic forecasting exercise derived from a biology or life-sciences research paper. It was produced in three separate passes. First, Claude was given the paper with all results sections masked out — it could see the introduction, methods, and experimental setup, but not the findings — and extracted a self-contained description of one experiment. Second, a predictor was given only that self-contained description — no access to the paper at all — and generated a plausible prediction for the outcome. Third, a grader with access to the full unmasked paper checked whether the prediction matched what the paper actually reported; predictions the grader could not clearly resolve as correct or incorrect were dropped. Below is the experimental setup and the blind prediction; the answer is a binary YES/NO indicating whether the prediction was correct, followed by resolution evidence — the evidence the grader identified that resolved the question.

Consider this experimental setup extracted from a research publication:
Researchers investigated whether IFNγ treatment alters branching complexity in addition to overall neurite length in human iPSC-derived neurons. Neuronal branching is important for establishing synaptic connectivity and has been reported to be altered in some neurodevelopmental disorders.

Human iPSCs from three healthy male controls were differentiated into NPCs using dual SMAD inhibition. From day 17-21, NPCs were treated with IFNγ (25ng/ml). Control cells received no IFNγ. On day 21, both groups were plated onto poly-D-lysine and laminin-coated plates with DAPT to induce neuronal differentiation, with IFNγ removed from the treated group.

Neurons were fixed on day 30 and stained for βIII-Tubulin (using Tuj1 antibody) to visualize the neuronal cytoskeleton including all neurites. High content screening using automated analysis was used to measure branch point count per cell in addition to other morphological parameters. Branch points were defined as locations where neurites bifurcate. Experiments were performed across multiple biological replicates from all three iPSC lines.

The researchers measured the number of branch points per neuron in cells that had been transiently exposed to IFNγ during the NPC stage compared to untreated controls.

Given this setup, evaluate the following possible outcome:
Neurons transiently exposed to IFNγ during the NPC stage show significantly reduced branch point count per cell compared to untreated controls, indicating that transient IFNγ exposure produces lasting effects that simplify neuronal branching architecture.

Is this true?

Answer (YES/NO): NO